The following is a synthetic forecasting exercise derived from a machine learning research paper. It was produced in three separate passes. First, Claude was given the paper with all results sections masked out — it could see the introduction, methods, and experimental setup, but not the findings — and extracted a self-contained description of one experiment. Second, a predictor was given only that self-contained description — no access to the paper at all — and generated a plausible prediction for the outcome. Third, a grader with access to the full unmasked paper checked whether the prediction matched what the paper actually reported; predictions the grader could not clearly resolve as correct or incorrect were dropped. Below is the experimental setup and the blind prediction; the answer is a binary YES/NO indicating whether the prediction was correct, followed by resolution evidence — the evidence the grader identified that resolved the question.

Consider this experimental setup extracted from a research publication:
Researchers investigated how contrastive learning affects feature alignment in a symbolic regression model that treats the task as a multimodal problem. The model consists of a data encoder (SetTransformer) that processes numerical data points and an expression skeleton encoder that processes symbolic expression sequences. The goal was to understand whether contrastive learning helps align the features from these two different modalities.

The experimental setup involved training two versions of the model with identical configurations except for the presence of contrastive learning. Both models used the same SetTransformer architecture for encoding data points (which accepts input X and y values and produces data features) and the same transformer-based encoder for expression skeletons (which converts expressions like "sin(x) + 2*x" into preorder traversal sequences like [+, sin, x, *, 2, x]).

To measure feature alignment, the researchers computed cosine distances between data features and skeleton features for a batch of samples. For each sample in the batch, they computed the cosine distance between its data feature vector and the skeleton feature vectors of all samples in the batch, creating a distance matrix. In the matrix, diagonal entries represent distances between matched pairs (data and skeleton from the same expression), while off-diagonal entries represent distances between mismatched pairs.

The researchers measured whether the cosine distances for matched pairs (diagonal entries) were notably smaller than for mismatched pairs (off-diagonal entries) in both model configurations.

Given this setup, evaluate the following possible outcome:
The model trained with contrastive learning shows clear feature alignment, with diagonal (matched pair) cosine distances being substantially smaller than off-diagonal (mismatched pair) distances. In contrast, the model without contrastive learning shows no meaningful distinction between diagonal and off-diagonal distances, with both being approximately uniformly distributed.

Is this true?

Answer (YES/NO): YES